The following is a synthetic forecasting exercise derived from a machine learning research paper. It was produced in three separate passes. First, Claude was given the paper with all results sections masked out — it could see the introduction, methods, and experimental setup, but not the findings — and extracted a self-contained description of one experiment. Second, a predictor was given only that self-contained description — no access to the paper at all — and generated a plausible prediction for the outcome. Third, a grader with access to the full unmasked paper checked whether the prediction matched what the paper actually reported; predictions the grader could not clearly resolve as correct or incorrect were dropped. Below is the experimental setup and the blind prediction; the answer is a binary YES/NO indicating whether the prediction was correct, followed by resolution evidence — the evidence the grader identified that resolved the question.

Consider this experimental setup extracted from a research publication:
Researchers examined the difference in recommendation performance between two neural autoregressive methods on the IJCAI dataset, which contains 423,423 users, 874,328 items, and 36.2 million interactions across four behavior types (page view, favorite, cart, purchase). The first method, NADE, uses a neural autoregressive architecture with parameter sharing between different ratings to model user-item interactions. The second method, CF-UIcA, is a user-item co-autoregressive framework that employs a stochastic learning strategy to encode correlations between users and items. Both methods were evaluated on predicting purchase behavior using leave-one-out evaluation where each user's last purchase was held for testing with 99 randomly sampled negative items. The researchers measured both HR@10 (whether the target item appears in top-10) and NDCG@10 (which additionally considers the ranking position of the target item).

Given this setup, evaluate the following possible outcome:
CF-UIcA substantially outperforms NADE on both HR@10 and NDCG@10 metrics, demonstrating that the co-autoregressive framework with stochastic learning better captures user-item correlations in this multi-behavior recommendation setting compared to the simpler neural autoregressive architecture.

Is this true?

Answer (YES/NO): NO